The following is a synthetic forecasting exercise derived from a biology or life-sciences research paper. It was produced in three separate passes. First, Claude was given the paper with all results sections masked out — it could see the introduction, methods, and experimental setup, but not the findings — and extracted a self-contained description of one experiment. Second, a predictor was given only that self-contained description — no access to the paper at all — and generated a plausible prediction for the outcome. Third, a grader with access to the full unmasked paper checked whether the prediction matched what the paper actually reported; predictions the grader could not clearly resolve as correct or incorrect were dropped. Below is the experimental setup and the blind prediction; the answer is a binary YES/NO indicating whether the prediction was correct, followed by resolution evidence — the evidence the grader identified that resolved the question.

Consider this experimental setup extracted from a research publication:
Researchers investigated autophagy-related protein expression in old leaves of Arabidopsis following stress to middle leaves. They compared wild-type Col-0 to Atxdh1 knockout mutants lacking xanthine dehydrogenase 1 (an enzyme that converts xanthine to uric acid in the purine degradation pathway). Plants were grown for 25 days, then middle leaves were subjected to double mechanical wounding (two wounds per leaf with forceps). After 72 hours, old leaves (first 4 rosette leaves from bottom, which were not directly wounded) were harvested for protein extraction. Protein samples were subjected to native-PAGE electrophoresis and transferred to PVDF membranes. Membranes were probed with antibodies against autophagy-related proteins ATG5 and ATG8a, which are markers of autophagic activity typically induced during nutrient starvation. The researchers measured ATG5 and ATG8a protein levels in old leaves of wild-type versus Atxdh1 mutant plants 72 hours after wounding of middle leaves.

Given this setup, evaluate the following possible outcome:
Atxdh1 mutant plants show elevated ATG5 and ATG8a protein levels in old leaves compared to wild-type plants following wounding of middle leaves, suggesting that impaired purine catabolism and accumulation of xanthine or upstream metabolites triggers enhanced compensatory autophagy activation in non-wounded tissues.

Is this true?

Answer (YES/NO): YES